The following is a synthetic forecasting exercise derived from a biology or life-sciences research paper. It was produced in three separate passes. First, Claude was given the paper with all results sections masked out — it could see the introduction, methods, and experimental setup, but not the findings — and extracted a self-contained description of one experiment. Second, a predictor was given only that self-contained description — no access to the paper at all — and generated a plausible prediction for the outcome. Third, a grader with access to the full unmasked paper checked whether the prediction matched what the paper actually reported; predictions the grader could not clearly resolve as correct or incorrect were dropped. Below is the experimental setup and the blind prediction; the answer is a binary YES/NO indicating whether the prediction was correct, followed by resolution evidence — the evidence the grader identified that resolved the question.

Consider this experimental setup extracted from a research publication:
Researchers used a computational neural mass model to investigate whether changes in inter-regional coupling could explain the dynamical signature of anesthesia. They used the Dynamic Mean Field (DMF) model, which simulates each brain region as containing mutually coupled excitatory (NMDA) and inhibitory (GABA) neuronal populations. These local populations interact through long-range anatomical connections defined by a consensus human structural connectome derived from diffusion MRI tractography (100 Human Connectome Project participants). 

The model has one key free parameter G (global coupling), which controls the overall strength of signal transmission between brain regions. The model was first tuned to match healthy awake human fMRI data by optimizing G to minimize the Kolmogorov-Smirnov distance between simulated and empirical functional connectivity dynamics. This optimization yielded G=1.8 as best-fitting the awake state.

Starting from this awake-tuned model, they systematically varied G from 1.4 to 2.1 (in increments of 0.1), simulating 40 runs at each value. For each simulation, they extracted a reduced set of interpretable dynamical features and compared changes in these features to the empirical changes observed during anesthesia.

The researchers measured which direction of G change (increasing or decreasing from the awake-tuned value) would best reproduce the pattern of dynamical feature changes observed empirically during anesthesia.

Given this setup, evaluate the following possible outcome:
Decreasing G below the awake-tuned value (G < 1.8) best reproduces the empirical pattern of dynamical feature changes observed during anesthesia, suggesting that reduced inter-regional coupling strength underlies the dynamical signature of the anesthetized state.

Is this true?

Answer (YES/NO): YES